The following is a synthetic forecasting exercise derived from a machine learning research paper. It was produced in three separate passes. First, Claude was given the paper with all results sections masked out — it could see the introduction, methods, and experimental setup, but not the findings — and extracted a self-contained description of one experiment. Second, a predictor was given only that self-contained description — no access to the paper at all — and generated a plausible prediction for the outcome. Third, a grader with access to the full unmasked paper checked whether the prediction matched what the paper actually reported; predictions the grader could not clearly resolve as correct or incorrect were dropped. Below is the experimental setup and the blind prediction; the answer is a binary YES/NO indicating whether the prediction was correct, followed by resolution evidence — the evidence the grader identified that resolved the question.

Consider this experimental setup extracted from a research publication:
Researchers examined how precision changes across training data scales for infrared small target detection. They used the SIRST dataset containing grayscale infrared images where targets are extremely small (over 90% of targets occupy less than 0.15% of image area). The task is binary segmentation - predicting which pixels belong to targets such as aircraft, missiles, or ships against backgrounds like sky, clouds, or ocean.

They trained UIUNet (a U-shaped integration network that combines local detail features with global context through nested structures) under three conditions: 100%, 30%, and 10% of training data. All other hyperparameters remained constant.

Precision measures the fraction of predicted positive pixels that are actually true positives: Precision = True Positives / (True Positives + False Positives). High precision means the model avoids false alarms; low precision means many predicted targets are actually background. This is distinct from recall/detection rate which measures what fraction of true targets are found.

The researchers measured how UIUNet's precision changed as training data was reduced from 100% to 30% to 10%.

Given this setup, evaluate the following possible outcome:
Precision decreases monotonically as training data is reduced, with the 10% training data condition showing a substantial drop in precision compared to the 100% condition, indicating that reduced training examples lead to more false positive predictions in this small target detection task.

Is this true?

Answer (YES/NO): NO